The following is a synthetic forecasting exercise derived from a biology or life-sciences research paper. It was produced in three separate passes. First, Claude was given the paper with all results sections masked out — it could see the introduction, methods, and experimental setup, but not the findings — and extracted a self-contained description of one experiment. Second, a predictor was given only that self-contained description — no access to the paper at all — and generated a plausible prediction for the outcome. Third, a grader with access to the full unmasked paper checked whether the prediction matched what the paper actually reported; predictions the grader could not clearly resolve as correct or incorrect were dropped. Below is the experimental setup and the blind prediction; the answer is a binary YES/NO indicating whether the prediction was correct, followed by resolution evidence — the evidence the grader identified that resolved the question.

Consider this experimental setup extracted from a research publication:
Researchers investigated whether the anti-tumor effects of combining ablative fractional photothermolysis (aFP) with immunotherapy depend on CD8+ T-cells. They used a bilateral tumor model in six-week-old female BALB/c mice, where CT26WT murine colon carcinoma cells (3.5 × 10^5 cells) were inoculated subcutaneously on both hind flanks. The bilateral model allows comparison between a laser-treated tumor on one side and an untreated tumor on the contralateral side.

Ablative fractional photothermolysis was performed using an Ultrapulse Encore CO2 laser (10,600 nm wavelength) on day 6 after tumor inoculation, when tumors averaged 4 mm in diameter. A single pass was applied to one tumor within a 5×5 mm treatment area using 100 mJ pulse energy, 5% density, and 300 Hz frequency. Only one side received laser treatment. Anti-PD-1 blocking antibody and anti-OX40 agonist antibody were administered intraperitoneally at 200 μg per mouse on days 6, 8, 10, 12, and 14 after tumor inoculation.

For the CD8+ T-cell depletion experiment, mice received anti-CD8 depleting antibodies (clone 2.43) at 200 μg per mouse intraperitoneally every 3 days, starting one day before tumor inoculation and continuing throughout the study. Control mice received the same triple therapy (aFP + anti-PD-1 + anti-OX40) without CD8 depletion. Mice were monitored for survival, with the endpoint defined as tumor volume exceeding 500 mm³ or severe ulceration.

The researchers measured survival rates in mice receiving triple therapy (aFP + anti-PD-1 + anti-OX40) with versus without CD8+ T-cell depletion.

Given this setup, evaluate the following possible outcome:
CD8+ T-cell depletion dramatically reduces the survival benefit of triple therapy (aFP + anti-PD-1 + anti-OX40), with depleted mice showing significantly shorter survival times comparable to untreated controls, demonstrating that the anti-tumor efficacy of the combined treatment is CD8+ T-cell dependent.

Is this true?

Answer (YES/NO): YES